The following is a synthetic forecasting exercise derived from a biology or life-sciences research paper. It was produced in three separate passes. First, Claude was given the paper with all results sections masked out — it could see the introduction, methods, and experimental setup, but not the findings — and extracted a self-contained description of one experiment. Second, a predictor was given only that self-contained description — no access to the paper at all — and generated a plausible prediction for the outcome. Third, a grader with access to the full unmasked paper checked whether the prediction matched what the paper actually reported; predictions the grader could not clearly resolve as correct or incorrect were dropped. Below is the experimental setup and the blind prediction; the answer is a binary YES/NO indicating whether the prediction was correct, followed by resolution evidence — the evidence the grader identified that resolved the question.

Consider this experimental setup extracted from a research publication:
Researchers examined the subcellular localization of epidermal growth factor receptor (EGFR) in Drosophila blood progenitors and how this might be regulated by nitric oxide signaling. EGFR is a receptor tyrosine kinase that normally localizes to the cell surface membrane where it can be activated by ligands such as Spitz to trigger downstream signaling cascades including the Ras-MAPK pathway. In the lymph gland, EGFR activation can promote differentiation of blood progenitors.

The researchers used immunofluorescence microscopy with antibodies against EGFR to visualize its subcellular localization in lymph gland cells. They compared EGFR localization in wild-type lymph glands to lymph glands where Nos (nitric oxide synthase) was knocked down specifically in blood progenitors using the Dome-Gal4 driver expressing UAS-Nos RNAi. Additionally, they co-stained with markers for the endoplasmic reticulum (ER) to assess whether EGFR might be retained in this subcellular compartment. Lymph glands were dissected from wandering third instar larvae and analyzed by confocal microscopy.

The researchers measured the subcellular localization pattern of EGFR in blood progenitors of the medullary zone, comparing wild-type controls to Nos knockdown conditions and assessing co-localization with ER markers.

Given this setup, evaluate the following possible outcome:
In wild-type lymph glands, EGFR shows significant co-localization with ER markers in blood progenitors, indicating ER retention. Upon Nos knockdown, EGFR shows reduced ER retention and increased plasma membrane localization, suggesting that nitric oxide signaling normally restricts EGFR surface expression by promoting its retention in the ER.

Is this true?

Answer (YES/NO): YES